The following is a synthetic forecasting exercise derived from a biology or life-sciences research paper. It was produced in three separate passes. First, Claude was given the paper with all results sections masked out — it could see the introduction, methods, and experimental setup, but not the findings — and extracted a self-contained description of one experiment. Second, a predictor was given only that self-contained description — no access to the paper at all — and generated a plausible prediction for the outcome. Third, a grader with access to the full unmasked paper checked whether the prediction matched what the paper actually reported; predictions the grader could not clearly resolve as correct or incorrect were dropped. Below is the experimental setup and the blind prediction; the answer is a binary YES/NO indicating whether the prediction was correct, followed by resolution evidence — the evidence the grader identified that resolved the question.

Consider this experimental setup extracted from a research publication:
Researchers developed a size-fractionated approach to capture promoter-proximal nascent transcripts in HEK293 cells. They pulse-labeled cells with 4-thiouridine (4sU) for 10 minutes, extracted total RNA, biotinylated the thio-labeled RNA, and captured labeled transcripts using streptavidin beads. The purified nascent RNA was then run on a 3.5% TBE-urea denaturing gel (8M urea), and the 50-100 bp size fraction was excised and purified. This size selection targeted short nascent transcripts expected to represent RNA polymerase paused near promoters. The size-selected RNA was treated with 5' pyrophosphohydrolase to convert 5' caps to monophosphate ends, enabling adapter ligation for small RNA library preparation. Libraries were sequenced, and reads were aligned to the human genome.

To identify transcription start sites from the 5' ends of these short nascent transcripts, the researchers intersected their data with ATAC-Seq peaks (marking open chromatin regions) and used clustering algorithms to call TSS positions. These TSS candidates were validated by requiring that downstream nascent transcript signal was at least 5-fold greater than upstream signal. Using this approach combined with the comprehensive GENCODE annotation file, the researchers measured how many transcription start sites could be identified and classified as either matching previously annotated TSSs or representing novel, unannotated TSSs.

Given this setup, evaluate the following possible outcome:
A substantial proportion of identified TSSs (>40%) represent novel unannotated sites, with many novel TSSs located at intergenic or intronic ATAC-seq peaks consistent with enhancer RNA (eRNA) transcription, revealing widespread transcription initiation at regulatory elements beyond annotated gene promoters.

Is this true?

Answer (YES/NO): NO